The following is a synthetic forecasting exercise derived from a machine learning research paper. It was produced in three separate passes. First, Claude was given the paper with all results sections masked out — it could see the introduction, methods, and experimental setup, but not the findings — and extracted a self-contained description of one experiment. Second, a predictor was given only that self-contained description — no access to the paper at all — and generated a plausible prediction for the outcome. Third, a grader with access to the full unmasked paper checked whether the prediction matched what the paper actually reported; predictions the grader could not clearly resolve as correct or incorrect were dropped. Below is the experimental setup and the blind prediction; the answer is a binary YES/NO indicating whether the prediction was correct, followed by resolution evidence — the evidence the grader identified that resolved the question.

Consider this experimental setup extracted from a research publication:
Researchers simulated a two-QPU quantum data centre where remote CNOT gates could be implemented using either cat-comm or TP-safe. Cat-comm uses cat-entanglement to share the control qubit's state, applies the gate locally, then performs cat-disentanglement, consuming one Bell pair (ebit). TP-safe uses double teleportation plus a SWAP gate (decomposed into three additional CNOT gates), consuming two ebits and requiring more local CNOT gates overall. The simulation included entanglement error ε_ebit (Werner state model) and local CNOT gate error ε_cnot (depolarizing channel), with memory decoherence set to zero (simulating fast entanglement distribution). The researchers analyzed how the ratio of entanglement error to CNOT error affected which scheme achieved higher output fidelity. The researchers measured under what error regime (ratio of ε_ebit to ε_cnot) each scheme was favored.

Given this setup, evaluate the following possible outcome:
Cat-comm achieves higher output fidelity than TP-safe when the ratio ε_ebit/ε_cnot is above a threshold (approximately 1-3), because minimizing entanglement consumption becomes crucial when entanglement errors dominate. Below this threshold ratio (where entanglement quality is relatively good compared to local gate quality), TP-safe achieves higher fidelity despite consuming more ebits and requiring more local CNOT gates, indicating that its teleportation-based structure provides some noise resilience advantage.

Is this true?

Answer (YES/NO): NO